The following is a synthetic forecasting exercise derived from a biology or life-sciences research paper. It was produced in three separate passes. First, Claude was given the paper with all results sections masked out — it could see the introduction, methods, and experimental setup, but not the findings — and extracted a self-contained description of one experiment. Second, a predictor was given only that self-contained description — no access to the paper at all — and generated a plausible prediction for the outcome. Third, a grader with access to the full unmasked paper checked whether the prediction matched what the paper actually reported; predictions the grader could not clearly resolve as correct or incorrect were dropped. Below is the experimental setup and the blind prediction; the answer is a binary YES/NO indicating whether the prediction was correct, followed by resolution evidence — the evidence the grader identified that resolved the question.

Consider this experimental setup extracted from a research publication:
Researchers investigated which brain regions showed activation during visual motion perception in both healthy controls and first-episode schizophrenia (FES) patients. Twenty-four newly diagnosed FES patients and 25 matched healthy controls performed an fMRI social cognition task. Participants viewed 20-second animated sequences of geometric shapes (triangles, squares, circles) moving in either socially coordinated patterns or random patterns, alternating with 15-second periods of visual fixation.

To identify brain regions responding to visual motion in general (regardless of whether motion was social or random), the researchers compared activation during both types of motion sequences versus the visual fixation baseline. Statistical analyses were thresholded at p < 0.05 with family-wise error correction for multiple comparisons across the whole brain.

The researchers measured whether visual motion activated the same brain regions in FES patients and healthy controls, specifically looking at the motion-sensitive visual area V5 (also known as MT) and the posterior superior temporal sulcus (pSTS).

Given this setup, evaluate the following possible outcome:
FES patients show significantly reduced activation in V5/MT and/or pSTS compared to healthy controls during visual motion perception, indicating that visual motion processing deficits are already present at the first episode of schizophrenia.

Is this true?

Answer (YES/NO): NO